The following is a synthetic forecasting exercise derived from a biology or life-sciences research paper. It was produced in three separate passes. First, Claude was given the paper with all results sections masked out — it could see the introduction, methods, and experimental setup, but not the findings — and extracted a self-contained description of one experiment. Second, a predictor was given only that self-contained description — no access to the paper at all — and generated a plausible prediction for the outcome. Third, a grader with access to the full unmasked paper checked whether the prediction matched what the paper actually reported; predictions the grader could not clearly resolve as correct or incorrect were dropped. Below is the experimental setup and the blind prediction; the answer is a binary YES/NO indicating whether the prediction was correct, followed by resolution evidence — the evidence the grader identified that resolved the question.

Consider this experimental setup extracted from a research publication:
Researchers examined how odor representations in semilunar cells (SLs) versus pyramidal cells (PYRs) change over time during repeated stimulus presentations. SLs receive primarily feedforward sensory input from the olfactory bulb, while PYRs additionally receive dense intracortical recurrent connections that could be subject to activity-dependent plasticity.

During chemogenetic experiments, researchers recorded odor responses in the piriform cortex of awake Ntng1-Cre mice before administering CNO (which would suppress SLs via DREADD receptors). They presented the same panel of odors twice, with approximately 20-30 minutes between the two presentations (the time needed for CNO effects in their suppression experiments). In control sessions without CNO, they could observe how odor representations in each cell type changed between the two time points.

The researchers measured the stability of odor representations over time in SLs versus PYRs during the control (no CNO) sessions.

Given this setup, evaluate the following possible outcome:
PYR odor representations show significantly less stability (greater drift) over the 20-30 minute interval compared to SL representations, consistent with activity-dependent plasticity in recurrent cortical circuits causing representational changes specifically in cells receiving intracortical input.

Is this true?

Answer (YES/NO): YES